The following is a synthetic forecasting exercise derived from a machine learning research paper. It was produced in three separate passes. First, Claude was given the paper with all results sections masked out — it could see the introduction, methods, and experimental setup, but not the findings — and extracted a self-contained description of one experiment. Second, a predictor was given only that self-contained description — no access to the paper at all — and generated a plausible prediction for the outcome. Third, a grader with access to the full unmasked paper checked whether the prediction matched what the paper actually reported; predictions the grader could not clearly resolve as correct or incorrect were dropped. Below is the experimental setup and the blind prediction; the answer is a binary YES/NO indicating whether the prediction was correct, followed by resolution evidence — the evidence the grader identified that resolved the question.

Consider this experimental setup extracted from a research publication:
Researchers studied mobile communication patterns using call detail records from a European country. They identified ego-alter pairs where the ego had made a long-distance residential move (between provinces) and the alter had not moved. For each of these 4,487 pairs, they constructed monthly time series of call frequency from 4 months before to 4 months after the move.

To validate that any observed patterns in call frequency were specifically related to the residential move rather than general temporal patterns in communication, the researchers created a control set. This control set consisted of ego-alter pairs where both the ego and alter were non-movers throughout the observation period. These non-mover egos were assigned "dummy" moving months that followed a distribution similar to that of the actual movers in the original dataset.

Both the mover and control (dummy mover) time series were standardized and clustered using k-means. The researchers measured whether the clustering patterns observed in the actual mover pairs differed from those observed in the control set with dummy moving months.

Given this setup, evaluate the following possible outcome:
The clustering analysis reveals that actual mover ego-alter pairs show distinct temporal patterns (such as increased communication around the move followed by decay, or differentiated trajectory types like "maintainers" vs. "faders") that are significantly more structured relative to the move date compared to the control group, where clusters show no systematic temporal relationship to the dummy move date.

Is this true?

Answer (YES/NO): YES